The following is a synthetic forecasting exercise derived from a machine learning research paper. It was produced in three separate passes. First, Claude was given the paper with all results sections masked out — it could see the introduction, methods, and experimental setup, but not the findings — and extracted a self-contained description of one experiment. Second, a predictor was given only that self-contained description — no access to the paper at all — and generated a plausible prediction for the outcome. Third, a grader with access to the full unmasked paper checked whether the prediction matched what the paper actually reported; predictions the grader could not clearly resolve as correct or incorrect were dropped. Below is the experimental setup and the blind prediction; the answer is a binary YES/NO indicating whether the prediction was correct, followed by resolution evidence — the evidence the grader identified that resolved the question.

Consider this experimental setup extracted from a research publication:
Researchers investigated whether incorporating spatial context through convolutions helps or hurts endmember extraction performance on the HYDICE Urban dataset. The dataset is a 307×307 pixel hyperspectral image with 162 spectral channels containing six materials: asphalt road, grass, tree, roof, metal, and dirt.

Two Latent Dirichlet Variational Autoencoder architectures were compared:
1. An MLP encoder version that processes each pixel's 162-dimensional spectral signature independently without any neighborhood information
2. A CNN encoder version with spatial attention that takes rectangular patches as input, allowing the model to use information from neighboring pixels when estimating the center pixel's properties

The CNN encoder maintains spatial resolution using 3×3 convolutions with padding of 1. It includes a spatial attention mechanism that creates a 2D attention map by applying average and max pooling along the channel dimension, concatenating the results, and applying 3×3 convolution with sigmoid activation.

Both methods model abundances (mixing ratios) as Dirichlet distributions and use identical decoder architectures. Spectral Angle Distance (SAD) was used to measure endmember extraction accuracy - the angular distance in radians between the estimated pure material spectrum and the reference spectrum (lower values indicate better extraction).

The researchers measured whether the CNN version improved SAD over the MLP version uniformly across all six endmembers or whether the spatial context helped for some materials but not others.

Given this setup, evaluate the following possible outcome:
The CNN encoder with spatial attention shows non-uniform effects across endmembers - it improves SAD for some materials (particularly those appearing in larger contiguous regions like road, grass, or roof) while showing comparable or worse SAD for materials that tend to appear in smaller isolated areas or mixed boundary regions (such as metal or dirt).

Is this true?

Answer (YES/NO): NO